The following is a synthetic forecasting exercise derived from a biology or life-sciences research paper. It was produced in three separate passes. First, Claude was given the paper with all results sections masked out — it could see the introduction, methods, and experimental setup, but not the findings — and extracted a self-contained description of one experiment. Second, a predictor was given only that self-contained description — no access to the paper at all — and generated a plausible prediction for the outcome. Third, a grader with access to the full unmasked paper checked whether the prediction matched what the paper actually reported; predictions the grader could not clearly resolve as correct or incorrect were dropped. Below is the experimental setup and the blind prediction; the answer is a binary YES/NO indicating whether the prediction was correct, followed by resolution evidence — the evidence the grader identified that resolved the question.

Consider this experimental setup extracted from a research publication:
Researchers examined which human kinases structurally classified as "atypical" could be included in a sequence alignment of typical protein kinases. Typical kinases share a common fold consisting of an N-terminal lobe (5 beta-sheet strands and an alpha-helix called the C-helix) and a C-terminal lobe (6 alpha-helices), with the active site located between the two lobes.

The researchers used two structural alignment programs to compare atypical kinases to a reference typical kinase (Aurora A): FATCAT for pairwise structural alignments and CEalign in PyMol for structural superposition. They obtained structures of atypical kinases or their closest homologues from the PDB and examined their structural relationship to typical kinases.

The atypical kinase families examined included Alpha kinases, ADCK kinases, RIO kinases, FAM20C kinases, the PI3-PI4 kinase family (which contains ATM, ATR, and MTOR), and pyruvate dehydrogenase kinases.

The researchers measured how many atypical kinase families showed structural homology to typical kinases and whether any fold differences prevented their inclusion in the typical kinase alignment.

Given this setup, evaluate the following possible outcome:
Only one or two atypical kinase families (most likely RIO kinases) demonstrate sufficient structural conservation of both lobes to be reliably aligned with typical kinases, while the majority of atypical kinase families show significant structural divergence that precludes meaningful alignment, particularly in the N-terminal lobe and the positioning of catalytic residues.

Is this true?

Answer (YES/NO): NO